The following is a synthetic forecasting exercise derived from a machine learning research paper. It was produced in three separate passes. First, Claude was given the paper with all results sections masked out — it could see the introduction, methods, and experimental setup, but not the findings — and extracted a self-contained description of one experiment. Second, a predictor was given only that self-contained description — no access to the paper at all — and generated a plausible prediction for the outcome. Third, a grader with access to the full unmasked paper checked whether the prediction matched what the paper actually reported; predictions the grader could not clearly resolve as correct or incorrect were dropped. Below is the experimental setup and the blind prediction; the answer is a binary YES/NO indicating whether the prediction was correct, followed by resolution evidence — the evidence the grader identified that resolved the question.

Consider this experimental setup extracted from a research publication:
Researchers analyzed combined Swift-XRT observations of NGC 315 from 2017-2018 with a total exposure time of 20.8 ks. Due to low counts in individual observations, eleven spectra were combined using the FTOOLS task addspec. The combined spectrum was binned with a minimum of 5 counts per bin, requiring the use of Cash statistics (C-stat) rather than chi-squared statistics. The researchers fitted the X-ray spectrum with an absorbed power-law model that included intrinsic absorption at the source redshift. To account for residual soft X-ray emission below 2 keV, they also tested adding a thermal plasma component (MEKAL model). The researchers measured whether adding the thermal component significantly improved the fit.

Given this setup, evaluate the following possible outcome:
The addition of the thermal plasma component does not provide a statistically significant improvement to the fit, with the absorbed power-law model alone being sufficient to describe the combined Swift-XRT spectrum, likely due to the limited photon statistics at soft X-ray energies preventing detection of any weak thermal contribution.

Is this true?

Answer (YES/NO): NO